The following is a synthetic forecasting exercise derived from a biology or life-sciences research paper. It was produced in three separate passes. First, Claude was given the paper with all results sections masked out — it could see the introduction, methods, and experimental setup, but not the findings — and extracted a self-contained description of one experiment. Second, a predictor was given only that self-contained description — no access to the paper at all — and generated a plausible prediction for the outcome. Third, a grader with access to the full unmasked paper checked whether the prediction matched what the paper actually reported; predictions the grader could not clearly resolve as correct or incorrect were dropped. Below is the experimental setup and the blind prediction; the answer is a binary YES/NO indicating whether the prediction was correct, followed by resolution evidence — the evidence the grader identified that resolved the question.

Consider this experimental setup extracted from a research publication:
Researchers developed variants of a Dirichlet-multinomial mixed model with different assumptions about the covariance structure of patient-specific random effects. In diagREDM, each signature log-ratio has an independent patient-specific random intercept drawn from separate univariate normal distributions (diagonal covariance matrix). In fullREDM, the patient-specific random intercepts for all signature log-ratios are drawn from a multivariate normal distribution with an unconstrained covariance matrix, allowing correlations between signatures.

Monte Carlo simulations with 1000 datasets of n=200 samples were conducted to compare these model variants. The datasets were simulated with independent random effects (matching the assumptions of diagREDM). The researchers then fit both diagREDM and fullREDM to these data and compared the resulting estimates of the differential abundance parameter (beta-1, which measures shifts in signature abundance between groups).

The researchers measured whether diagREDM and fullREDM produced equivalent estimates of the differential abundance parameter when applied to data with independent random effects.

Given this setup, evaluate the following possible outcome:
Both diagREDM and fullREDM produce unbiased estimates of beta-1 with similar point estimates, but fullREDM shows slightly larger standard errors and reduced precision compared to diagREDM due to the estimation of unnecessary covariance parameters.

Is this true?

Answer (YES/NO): NO